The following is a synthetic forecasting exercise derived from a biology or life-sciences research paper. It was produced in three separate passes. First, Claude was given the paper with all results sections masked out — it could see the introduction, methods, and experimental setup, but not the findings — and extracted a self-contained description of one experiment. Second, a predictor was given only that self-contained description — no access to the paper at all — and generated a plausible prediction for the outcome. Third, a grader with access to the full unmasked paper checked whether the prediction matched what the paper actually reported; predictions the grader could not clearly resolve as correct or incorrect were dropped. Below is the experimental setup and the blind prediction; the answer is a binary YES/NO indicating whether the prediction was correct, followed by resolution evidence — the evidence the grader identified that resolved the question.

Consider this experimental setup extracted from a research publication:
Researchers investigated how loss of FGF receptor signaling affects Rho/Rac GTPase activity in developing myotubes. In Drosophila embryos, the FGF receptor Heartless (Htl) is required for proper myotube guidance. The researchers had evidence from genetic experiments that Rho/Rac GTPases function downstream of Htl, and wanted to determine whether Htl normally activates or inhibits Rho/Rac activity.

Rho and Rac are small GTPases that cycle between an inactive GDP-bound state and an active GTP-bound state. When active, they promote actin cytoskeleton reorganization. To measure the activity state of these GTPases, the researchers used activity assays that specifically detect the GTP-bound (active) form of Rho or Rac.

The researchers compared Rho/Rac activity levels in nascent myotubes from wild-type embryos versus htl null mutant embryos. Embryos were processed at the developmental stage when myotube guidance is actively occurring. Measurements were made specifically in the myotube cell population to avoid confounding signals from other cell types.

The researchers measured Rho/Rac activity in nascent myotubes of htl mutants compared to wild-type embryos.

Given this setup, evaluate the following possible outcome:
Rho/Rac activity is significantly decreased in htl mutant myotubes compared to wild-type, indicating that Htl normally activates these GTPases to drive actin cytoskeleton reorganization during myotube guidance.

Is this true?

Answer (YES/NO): NO